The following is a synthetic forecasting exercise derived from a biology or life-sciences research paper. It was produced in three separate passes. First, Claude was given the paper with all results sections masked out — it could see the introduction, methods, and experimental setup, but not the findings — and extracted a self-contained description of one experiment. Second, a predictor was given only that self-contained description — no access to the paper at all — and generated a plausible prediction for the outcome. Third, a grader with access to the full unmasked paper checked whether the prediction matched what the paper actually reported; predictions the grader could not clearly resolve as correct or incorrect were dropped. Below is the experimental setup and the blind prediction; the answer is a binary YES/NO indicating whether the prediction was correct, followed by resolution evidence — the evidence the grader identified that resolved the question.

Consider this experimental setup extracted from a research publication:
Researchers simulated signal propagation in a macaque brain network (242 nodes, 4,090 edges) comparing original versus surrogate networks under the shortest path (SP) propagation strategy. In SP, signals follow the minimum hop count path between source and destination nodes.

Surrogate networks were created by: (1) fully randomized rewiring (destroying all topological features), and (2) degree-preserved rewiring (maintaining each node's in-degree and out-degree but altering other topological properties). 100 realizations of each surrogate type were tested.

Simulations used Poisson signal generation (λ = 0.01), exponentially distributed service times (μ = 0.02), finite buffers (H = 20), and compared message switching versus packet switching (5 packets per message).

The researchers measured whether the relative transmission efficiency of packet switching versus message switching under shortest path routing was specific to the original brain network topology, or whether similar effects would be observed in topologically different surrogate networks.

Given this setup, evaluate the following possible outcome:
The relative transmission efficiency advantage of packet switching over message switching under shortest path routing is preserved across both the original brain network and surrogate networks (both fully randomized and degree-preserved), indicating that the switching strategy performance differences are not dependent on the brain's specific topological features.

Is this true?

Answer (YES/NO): NO